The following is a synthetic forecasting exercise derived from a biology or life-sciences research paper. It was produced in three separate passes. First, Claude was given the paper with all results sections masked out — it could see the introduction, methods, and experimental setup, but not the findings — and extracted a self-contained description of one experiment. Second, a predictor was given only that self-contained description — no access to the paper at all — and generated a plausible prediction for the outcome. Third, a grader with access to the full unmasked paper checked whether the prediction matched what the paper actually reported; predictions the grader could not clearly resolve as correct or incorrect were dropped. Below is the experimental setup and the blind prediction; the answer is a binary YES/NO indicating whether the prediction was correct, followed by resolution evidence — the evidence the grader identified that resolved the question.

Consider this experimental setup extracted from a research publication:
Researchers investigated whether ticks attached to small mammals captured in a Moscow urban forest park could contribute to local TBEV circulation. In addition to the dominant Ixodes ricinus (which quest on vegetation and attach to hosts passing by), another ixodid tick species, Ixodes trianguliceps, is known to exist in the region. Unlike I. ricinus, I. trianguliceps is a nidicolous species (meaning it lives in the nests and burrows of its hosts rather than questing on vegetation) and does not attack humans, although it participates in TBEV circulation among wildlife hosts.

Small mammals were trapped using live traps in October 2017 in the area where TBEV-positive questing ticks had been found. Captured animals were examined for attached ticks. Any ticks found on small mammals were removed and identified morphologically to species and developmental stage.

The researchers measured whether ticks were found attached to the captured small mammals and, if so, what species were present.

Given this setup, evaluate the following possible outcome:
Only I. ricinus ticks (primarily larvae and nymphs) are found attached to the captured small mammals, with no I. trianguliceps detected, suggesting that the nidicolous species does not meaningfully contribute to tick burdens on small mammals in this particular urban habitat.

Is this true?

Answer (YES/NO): NO